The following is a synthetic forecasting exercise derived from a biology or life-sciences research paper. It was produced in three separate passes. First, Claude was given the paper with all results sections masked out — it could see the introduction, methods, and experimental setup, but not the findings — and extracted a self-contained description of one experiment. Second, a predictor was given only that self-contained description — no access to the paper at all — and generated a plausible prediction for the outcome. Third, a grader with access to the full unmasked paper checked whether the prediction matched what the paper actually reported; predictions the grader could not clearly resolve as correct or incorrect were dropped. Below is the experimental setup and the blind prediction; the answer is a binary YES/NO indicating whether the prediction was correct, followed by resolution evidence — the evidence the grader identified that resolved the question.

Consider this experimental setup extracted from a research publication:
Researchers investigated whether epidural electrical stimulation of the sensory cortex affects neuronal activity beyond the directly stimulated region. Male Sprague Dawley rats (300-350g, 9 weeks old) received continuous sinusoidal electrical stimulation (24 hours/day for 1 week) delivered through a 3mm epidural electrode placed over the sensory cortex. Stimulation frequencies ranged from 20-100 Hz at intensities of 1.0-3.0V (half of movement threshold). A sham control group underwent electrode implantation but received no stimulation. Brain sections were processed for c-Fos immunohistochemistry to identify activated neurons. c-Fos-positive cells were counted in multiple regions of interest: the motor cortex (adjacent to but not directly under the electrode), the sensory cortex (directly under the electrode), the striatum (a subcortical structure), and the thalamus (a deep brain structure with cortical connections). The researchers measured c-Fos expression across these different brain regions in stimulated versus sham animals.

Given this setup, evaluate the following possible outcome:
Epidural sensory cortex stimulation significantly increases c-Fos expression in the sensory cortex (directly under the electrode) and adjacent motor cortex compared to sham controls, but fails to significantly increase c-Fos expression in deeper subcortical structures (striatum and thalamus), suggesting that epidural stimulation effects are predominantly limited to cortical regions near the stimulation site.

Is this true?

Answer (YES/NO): NO